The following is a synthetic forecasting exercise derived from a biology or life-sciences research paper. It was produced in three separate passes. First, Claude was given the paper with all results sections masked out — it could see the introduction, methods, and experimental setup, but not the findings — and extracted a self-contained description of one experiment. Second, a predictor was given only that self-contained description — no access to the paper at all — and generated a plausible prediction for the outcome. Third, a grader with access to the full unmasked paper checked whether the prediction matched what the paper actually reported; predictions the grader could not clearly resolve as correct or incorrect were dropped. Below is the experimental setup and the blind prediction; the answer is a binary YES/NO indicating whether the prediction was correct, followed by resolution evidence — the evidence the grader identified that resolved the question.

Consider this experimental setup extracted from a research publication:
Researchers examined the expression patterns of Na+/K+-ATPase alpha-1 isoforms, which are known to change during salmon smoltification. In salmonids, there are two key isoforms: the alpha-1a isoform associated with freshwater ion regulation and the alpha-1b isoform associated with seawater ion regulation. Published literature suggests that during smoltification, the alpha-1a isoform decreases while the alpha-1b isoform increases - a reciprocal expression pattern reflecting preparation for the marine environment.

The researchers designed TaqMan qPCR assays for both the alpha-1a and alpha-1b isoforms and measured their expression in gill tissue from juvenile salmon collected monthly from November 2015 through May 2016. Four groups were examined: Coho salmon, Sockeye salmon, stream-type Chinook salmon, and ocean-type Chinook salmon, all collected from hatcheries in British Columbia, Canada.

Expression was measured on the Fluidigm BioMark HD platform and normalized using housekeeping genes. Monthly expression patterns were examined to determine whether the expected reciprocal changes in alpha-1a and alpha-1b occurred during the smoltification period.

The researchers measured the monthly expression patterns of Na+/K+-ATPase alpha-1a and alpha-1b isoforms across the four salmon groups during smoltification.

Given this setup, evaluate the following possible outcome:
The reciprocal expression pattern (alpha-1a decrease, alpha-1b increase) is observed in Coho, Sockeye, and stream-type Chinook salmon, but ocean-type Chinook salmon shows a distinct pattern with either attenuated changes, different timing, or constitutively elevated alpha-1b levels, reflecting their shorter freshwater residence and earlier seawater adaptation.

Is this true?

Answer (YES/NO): NO